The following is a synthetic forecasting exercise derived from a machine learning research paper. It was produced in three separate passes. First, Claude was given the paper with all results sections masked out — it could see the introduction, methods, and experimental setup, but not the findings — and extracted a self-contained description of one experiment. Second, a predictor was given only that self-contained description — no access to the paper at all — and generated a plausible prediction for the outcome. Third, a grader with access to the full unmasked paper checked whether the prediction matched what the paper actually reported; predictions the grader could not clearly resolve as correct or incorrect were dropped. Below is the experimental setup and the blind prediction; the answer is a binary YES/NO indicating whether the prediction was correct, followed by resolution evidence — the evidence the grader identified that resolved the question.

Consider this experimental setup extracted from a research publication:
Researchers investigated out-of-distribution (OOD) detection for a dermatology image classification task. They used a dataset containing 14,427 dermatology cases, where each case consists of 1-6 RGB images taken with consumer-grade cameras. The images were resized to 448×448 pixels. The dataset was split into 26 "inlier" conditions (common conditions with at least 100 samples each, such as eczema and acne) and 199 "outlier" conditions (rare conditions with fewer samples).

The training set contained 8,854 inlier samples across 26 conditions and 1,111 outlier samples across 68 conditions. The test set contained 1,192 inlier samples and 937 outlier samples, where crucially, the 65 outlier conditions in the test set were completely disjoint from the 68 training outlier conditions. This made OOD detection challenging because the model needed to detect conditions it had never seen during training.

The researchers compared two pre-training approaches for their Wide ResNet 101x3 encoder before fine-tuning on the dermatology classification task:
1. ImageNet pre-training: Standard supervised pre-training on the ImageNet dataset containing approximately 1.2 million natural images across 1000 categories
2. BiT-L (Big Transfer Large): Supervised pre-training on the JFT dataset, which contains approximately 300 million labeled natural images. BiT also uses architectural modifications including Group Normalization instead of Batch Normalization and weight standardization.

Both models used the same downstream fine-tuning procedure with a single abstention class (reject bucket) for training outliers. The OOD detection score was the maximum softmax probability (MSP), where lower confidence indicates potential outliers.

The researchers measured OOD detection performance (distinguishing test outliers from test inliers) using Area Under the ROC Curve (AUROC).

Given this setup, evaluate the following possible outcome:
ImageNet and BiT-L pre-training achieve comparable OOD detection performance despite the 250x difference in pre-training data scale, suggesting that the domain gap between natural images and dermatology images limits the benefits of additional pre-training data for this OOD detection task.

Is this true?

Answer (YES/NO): NO